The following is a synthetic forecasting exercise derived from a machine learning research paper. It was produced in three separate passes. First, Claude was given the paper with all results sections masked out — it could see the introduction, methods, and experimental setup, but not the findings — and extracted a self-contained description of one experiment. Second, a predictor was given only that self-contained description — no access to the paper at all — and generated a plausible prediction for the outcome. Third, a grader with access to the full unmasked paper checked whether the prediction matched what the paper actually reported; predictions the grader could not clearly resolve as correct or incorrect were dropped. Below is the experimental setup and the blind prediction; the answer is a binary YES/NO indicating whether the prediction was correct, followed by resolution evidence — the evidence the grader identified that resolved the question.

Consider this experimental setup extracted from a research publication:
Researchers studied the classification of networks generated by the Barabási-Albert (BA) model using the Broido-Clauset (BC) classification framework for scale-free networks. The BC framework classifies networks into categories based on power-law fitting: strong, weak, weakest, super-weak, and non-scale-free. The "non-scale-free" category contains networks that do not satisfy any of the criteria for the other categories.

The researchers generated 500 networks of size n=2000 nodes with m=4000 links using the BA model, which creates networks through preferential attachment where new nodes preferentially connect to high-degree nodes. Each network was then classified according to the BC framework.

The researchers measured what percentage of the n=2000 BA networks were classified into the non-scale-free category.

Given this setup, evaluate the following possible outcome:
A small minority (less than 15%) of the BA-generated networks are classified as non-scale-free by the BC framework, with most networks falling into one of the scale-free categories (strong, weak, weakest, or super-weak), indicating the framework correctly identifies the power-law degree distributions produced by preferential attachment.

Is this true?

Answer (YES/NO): YES